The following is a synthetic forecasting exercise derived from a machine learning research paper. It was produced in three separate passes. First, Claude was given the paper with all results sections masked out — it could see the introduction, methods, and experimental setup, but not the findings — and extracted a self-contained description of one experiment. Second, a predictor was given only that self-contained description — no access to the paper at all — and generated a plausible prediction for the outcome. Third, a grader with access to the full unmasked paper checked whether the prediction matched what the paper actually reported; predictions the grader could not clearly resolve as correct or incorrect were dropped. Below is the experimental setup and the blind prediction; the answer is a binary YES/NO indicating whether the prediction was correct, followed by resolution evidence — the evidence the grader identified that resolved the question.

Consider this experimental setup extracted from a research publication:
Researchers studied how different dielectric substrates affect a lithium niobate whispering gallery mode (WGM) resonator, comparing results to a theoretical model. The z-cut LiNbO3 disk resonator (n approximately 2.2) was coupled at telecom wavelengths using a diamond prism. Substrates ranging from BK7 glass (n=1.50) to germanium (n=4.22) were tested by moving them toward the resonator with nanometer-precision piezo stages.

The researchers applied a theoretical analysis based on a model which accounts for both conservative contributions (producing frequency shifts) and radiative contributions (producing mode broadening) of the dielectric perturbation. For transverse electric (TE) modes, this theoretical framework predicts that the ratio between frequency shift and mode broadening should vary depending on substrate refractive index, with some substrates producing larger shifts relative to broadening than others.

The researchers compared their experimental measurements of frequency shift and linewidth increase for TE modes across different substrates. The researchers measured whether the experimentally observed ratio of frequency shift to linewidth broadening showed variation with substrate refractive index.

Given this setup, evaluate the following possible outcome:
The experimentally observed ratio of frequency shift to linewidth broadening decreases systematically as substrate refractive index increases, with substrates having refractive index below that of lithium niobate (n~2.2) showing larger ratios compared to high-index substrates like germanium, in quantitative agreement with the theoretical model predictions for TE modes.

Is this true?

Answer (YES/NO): NO